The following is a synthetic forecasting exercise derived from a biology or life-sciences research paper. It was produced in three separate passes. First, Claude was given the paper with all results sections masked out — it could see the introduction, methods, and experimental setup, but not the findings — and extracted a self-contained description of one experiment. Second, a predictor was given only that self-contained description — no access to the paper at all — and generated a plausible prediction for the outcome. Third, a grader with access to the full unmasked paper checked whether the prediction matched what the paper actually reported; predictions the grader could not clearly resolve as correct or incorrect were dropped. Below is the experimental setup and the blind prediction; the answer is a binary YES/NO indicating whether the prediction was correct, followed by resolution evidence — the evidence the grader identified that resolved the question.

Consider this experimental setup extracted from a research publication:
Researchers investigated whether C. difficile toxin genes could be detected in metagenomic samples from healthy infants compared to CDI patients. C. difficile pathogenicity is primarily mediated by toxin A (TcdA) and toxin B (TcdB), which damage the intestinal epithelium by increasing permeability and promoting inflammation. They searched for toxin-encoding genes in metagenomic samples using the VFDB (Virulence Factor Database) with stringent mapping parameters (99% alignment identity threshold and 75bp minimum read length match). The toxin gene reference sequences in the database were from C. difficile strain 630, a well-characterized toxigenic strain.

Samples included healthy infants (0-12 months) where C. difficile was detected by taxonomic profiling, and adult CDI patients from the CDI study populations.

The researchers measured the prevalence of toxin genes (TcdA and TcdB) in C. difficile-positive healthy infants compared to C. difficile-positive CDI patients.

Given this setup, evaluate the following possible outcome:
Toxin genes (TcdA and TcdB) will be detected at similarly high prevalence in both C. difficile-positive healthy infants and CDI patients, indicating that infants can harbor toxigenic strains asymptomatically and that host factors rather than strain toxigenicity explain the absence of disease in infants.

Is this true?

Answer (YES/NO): NO